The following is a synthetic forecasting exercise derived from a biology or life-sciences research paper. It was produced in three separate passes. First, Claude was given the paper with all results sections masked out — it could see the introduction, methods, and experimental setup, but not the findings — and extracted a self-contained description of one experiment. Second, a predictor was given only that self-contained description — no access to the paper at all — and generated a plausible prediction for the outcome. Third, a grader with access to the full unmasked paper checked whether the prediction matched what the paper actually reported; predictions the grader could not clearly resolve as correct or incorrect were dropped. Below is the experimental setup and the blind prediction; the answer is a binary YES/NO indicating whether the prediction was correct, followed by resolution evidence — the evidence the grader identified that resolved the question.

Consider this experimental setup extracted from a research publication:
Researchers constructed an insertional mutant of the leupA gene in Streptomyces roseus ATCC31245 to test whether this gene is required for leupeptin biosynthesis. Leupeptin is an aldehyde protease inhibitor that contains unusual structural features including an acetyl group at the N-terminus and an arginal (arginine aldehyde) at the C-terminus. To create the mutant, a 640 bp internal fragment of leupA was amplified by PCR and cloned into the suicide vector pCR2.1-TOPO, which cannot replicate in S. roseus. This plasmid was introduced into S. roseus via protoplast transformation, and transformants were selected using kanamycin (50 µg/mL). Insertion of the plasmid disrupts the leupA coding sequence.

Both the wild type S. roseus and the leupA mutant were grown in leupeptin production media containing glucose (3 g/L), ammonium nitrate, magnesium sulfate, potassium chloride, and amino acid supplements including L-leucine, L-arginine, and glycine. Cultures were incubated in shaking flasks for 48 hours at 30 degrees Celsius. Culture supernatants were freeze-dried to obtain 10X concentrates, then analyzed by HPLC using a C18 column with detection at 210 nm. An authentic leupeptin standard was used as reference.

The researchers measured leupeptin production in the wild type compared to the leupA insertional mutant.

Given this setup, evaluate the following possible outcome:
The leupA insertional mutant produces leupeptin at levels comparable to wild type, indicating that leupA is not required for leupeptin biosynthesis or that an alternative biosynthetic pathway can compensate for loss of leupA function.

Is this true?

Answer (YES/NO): NO